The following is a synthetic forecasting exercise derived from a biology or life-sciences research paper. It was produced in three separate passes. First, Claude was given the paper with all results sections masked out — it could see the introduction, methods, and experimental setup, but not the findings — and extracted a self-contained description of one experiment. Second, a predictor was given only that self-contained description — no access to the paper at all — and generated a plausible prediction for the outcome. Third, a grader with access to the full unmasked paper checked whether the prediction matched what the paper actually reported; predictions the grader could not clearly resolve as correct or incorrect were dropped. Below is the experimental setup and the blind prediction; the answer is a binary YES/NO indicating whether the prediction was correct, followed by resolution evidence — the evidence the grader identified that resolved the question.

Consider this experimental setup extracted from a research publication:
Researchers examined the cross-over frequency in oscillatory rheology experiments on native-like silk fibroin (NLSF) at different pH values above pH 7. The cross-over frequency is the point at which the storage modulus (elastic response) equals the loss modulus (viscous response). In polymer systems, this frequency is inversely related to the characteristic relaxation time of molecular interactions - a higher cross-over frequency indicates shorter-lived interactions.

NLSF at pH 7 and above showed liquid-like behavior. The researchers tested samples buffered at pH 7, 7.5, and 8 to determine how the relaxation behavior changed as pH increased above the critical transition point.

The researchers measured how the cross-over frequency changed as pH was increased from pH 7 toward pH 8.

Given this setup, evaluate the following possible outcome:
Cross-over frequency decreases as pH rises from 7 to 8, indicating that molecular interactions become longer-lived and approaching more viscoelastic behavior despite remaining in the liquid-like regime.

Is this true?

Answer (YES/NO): NO